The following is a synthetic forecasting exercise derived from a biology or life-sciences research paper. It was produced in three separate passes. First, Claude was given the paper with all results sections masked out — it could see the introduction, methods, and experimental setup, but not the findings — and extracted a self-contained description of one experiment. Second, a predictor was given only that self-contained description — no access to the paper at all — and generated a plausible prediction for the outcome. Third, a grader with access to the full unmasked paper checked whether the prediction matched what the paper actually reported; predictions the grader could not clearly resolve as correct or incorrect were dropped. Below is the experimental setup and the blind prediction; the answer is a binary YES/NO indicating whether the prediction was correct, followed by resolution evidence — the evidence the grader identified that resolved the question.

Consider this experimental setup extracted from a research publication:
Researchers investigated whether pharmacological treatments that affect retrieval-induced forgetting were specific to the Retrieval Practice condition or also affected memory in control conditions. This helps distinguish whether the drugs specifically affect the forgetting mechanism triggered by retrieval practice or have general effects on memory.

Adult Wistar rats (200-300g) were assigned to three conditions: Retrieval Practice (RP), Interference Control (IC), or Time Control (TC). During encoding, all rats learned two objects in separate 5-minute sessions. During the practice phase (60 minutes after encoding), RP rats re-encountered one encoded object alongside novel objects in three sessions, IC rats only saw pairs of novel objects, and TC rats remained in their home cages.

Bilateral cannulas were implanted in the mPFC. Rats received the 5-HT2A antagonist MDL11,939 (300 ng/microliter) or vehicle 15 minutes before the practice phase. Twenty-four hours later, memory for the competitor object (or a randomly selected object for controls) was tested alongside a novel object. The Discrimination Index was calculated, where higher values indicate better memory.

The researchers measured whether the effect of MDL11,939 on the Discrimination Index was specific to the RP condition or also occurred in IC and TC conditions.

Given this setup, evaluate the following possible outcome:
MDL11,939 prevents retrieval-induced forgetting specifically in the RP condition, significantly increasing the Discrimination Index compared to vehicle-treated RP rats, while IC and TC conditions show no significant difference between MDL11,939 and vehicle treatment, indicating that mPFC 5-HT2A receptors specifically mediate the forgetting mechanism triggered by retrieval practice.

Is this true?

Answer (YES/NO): YES